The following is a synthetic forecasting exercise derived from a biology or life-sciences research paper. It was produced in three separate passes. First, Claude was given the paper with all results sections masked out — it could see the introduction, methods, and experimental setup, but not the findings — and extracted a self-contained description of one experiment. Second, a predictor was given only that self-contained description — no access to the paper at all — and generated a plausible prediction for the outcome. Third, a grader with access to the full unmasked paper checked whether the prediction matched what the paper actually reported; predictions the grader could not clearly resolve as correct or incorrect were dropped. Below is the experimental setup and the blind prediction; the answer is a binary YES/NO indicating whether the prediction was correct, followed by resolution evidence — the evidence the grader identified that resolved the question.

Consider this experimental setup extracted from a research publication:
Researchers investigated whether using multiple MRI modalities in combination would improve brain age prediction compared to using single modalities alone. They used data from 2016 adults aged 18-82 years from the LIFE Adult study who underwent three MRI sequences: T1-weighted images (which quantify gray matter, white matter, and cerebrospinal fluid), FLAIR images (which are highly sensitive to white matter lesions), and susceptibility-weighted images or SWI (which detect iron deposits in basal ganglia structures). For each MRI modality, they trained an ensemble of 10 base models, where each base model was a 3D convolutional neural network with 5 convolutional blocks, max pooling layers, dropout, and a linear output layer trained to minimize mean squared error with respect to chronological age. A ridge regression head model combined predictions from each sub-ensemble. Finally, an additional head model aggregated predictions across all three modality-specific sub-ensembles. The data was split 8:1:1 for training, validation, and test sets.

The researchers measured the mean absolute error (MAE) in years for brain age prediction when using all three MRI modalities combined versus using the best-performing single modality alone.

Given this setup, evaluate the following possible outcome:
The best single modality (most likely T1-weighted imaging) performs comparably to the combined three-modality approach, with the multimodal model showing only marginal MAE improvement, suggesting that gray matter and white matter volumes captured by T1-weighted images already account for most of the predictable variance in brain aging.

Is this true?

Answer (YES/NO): YES